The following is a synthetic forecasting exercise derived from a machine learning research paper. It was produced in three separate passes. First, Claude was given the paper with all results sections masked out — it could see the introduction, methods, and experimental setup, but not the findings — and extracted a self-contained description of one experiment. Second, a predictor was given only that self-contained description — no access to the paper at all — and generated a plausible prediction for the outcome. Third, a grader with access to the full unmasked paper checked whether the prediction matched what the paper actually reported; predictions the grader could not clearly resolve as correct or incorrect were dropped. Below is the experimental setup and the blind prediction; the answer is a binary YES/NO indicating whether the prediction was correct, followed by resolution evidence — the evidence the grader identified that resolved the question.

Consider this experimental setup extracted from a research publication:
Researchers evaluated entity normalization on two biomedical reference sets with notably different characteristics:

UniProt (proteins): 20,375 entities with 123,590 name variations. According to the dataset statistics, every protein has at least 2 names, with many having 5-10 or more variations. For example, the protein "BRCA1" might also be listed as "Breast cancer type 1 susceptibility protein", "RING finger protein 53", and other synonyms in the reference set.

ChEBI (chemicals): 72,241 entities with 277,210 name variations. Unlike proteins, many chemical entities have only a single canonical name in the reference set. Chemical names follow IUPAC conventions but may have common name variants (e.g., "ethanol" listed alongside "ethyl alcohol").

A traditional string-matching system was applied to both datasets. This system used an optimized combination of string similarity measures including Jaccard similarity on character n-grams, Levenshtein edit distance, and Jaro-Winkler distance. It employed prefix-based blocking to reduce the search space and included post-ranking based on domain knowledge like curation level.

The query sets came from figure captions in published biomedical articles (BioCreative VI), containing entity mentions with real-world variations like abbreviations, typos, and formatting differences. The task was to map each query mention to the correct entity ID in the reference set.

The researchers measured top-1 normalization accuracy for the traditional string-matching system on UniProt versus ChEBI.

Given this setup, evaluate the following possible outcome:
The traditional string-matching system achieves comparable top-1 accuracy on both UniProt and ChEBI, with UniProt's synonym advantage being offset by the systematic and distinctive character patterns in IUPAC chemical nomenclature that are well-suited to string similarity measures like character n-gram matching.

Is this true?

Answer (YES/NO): NO